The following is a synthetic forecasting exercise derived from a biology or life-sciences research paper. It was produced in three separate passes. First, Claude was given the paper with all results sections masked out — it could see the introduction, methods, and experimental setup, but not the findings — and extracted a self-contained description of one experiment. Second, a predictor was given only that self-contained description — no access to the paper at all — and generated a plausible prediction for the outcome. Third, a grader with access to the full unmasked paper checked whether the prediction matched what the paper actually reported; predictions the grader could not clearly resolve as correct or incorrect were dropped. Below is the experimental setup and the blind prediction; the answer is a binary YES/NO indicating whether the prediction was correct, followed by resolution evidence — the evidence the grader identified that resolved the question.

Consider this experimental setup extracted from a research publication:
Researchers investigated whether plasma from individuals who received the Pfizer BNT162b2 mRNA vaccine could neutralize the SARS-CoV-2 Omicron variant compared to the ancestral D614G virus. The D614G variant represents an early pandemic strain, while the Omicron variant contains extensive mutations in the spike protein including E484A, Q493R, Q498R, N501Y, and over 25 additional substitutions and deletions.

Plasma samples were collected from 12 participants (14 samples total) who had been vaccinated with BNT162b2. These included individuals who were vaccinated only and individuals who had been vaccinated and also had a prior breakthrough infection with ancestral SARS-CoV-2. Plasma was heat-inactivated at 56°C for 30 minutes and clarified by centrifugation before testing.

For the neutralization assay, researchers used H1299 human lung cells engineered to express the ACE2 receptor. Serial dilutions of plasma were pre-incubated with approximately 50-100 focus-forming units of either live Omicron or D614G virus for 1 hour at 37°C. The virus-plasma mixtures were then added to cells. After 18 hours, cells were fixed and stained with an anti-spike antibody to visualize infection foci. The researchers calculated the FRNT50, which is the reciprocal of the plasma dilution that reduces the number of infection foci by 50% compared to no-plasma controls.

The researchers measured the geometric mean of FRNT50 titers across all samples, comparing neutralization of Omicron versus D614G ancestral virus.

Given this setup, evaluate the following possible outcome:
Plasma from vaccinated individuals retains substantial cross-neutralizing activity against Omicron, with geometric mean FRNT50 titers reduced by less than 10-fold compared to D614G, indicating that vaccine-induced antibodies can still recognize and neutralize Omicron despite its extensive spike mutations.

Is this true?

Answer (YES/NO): NO